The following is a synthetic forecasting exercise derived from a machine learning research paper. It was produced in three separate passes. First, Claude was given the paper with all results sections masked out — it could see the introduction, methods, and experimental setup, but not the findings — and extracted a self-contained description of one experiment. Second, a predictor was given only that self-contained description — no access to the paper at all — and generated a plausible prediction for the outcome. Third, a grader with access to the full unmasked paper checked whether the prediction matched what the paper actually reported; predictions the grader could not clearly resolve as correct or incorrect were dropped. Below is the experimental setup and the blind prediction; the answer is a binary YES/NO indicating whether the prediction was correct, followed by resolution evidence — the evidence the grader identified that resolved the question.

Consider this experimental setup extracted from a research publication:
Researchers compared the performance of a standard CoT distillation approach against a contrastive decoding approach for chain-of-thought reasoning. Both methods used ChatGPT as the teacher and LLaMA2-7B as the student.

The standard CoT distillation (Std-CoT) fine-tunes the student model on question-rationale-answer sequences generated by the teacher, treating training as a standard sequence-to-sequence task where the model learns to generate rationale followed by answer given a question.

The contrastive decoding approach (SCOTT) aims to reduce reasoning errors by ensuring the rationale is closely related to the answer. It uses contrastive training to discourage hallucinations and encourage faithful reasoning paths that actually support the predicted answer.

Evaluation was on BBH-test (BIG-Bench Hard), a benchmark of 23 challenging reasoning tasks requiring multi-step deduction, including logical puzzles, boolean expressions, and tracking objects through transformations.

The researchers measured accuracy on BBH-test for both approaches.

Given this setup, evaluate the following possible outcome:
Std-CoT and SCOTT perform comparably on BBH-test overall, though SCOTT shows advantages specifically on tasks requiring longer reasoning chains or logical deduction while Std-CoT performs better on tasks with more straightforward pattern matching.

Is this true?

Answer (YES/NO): NO